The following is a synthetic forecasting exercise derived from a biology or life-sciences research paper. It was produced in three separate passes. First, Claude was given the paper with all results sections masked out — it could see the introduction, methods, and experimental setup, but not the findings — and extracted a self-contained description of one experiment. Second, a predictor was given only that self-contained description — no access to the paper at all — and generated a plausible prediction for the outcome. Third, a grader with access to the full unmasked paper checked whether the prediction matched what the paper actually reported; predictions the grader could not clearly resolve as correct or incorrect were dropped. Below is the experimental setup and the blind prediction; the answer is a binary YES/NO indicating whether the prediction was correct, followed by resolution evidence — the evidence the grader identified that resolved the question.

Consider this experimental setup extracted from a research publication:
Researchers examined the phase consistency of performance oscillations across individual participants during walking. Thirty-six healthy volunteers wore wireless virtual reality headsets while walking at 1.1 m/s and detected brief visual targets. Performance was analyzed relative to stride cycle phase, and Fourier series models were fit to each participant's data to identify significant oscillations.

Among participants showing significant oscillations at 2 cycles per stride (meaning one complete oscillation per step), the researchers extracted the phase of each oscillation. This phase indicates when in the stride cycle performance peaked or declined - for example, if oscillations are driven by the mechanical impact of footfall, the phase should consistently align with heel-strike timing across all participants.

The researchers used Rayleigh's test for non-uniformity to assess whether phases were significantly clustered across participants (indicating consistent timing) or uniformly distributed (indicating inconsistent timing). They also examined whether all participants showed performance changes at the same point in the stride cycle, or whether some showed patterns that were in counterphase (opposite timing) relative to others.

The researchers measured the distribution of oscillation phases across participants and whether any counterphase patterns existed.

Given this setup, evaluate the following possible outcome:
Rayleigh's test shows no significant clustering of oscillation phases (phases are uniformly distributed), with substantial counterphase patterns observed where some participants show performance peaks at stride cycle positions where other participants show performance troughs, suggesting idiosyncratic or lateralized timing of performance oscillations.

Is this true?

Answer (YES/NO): NO